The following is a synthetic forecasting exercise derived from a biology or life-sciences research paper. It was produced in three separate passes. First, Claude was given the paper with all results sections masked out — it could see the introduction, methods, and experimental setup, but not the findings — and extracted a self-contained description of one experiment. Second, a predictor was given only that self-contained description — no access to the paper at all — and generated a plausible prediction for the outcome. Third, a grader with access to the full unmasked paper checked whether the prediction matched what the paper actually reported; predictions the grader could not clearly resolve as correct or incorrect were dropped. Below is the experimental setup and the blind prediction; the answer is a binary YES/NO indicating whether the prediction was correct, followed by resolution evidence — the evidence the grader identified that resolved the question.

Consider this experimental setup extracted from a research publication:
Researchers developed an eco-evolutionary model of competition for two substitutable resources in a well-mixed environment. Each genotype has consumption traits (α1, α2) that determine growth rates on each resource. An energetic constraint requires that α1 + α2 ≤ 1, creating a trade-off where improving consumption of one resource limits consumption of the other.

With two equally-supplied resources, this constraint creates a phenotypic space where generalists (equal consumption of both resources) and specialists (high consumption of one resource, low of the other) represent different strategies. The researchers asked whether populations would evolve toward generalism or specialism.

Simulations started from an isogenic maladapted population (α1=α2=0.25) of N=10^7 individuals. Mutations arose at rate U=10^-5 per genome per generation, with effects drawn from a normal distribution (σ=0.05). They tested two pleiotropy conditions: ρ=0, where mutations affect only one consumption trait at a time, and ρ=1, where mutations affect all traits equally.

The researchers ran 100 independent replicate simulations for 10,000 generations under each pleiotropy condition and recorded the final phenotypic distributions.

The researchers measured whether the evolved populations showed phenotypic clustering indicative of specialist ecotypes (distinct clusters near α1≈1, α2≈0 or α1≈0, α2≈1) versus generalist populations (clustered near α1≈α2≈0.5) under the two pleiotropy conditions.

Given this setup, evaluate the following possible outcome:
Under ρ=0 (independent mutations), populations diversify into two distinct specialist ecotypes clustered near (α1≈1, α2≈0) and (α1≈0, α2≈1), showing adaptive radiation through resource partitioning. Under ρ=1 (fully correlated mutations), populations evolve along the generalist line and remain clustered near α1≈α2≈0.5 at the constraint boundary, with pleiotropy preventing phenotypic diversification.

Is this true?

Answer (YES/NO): NO